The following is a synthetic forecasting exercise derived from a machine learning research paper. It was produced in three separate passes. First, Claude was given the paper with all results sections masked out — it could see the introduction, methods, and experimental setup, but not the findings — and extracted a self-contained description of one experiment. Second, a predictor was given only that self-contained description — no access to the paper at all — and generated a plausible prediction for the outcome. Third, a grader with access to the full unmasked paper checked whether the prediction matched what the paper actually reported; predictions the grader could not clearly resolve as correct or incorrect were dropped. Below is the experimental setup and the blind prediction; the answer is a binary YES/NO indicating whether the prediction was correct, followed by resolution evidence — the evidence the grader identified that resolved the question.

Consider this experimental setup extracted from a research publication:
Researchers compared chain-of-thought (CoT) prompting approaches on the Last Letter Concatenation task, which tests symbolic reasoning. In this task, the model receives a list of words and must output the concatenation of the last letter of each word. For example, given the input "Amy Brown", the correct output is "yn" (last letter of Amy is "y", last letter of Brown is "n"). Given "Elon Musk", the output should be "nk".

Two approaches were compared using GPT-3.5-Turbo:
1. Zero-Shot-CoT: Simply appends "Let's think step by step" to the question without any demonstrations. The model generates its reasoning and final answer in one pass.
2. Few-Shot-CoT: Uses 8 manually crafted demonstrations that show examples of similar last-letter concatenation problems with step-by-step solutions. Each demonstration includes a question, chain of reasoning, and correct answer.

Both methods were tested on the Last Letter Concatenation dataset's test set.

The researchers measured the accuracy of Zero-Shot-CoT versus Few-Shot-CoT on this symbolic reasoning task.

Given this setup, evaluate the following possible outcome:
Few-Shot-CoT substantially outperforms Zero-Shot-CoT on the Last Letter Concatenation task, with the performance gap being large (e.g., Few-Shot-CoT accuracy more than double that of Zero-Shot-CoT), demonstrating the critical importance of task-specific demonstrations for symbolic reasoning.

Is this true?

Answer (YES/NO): NO